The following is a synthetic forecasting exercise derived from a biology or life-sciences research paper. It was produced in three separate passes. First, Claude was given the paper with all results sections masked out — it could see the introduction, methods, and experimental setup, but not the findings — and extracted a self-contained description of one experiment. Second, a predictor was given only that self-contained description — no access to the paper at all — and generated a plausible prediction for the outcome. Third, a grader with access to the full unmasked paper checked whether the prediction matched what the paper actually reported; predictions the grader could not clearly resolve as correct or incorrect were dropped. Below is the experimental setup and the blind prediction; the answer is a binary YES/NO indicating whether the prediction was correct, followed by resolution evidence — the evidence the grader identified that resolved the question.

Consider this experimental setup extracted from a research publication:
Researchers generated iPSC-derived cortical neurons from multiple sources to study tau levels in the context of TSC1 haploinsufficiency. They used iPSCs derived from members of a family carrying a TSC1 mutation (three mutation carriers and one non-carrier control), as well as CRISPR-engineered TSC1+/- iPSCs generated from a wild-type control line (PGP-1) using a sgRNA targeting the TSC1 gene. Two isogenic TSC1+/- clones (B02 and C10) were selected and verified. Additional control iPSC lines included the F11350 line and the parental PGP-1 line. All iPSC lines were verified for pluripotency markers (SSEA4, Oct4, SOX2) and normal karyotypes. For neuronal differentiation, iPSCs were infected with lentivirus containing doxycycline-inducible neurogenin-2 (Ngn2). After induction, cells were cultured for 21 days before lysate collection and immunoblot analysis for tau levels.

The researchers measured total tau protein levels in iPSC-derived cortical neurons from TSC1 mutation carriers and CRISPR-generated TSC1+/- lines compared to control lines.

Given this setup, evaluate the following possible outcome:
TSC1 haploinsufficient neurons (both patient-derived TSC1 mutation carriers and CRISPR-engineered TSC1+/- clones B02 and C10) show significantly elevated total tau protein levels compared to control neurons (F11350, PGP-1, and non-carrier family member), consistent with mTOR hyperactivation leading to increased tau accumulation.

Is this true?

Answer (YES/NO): NO